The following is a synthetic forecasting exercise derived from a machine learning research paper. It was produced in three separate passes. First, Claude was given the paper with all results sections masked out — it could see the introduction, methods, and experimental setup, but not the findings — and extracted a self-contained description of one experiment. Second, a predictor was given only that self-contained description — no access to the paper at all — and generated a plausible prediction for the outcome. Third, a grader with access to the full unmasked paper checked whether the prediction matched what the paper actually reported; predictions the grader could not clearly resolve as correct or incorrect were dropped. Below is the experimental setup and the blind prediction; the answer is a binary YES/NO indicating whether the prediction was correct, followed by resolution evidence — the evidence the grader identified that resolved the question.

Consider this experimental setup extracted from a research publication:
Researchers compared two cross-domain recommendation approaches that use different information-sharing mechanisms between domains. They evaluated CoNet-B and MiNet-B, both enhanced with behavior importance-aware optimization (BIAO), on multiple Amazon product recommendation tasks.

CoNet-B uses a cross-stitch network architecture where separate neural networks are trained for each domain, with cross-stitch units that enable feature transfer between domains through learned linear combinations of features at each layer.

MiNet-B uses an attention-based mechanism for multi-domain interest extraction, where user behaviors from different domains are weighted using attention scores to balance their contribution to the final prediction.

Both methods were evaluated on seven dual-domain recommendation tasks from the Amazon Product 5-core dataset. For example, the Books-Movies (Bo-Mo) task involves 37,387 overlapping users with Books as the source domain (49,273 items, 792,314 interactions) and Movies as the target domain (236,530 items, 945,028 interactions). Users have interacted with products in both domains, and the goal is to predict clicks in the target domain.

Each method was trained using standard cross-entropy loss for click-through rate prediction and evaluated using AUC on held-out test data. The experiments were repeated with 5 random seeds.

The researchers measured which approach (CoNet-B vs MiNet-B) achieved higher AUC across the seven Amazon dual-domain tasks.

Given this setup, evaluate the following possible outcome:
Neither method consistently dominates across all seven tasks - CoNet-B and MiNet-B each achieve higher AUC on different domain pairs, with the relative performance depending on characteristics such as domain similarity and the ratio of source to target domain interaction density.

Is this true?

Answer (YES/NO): NO